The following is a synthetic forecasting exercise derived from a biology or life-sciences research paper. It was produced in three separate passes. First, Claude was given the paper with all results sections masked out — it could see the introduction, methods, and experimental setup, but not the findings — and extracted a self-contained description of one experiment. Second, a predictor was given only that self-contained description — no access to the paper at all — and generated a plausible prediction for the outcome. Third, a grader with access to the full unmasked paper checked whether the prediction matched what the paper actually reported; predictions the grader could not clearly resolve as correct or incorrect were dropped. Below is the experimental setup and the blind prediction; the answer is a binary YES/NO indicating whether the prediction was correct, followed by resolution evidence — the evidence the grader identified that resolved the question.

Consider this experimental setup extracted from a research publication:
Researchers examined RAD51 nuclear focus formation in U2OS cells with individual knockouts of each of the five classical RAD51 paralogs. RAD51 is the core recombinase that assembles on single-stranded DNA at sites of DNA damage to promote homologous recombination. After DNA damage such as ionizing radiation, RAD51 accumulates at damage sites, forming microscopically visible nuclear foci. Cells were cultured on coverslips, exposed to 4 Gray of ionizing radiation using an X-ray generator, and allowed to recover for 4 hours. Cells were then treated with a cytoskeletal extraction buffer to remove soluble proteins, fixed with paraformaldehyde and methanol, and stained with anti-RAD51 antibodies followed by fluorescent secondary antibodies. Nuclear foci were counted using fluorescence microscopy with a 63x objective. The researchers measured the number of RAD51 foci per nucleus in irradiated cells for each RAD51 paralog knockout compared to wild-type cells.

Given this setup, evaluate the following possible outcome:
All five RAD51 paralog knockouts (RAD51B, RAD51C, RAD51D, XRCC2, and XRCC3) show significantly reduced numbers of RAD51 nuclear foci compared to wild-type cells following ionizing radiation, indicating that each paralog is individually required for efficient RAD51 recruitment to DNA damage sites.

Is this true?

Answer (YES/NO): YES